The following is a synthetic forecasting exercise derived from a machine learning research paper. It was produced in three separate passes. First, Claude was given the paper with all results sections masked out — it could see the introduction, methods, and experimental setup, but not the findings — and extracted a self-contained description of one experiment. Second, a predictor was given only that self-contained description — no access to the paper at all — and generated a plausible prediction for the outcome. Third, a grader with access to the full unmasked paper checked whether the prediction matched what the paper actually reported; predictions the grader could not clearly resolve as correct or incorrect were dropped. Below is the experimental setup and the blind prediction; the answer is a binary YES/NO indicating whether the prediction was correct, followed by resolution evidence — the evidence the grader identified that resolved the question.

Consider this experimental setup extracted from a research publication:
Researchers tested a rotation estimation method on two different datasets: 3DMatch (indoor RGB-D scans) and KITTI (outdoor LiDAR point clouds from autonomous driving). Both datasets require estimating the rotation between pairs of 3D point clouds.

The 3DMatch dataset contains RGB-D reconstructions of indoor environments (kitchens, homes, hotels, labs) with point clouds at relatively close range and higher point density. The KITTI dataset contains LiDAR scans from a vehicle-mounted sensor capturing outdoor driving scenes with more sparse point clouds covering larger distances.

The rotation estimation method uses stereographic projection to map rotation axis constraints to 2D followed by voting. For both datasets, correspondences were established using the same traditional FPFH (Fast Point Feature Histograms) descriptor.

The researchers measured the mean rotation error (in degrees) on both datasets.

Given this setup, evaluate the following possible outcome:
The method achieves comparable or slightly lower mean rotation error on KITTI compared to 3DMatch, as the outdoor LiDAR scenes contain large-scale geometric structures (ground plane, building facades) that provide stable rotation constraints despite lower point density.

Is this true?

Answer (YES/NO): NO